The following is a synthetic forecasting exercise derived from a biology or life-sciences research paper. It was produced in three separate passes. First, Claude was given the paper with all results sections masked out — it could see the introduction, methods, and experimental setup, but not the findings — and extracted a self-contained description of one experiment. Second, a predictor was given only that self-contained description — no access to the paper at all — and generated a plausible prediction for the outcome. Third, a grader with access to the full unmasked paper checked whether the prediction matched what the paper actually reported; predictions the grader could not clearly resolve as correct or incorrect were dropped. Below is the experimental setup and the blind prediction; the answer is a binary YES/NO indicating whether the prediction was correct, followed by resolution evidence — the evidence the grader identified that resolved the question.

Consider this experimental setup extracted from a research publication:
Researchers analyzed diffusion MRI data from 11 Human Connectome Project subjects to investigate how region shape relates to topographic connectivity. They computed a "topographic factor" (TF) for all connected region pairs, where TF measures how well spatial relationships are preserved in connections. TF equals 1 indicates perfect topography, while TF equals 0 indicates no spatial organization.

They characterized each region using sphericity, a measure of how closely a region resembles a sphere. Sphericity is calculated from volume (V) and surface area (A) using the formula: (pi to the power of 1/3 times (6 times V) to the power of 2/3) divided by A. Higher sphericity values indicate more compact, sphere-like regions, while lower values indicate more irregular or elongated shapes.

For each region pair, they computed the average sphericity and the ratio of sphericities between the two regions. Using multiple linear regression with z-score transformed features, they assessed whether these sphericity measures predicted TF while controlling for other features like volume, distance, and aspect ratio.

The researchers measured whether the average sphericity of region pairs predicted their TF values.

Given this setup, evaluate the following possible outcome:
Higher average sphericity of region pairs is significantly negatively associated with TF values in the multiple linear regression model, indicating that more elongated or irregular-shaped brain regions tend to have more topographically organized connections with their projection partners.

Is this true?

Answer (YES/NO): NO